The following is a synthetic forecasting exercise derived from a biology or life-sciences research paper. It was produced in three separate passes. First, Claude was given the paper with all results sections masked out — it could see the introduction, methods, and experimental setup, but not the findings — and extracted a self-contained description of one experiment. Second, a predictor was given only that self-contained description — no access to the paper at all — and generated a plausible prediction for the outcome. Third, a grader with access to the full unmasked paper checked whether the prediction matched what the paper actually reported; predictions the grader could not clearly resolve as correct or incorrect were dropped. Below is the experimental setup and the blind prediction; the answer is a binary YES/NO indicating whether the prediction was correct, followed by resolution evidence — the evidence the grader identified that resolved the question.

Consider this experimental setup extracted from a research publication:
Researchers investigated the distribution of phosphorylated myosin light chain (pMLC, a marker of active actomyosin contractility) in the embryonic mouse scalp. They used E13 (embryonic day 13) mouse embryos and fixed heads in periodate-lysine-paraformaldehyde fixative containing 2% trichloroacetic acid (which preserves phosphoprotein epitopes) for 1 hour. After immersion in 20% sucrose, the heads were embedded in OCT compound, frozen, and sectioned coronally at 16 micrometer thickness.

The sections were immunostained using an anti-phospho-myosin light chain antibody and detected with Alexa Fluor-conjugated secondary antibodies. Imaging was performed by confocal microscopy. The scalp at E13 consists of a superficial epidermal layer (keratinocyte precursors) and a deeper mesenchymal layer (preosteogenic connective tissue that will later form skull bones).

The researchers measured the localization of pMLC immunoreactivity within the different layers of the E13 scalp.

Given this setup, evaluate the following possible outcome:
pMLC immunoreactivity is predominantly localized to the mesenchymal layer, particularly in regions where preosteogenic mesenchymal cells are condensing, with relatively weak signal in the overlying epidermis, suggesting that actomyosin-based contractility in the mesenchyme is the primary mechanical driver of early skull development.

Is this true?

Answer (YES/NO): NO